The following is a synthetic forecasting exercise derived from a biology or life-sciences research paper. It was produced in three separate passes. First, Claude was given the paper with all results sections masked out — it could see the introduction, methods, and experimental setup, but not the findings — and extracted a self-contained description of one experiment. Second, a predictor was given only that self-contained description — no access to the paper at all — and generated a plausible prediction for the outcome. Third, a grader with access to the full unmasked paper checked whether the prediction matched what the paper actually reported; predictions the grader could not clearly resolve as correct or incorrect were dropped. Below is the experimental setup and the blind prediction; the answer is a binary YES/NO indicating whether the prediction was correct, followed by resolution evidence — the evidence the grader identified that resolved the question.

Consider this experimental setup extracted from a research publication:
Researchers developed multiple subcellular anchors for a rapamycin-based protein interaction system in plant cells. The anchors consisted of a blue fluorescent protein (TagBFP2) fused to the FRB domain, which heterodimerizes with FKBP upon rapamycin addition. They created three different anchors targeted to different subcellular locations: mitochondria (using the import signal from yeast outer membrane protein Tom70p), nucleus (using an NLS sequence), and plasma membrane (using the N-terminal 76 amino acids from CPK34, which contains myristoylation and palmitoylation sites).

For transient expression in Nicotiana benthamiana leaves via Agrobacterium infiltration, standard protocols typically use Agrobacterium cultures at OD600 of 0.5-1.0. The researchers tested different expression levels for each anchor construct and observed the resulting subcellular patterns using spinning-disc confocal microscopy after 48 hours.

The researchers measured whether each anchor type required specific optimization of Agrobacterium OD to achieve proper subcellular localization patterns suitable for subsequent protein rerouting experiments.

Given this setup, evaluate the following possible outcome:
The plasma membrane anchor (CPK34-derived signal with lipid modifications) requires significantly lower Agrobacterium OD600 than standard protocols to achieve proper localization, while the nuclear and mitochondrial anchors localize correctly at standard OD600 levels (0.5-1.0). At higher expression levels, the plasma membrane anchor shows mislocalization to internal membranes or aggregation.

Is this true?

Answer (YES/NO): NO